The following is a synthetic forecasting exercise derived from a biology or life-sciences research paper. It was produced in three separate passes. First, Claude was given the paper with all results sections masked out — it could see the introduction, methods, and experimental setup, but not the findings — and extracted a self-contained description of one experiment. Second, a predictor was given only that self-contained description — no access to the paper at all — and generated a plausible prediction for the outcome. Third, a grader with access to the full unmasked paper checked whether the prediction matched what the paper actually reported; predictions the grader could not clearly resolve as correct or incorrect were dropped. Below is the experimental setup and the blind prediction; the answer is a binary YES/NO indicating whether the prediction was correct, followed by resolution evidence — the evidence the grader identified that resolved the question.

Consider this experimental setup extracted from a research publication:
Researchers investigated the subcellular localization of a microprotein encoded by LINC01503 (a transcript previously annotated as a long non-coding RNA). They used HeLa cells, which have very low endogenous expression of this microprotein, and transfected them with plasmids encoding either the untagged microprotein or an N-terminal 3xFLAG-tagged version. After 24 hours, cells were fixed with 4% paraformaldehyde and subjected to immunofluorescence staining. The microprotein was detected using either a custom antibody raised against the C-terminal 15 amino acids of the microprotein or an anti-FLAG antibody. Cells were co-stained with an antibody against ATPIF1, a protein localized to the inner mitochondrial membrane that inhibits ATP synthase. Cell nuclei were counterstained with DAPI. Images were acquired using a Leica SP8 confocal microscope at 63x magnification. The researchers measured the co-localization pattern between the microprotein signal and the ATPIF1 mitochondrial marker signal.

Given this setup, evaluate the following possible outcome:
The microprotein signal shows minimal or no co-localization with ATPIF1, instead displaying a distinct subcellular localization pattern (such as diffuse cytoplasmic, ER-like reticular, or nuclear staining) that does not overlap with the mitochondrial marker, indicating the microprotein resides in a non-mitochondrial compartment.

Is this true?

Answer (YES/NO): NO